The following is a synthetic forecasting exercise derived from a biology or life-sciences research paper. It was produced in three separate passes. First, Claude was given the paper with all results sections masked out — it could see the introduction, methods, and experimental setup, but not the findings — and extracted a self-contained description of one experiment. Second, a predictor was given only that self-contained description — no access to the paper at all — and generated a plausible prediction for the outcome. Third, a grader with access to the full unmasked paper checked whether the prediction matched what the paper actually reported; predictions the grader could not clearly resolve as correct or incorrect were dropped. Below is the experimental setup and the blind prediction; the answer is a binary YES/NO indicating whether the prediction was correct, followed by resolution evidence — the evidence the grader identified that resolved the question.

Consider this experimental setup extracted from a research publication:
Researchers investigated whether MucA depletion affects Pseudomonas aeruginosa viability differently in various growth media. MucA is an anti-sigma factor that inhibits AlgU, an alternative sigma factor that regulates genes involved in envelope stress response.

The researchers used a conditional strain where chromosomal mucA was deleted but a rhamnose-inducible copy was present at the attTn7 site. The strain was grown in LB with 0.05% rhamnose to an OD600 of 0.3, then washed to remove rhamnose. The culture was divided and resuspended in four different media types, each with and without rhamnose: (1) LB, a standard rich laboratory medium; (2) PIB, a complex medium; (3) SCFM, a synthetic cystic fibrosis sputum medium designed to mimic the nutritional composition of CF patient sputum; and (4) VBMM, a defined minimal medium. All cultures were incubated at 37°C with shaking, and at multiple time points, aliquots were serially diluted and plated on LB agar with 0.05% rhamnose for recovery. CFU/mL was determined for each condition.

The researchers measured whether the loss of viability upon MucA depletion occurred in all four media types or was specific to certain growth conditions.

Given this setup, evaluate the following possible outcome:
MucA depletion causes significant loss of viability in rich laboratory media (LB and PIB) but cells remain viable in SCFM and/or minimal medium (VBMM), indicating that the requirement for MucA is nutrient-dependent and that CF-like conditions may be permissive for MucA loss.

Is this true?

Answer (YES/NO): NO